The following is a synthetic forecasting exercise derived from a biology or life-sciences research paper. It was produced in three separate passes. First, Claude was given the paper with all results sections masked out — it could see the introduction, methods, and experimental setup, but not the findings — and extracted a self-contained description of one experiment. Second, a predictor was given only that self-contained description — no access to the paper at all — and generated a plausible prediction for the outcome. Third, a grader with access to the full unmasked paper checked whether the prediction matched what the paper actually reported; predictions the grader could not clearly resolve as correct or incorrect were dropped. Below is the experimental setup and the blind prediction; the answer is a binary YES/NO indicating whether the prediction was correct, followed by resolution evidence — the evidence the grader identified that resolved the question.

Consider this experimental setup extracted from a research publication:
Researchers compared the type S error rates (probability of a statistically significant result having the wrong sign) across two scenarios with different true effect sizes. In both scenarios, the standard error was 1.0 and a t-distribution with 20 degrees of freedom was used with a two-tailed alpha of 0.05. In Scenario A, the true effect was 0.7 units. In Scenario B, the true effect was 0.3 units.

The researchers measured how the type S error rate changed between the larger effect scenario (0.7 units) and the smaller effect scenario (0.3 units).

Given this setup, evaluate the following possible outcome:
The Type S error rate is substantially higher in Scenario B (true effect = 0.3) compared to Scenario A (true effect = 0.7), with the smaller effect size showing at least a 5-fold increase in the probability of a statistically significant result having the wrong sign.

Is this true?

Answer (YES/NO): YES